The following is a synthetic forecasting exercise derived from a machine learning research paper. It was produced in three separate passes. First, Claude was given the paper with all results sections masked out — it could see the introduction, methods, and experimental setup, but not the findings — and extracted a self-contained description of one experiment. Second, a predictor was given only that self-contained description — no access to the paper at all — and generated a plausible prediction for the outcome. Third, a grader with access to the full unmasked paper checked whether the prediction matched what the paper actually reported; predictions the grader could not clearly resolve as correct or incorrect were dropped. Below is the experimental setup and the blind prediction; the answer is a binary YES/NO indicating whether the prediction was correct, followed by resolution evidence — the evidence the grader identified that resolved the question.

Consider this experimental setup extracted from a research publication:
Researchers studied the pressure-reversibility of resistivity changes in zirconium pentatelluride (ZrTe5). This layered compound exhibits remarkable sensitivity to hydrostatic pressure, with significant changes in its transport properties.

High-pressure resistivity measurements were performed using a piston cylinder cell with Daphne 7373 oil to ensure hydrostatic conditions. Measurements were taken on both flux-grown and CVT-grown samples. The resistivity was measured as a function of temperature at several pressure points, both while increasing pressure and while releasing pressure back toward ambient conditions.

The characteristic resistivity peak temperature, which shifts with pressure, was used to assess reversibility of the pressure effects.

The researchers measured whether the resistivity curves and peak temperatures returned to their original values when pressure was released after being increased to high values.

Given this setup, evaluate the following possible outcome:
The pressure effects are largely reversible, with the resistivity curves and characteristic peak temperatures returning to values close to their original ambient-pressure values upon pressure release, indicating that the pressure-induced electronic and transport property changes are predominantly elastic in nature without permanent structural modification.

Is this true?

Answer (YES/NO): NO